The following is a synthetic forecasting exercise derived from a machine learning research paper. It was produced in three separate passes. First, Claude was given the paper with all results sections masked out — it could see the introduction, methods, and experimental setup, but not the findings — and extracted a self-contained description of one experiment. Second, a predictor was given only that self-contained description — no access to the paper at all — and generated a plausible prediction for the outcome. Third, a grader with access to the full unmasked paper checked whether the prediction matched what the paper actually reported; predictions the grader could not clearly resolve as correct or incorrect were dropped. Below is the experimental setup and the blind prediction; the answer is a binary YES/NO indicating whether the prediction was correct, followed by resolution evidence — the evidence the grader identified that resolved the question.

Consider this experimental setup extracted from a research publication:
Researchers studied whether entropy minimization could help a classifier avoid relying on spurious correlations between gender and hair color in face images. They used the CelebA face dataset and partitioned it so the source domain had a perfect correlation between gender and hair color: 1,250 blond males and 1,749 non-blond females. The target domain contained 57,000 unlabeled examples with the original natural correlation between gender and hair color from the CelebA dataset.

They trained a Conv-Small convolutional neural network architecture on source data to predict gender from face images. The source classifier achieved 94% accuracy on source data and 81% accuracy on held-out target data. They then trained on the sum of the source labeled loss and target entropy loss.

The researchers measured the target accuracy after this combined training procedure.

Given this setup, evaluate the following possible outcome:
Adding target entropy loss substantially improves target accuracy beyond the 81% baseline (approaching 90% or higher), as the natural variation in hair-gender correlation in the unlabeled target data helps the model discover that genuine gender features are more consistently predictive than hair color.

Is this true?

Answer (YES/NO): YES